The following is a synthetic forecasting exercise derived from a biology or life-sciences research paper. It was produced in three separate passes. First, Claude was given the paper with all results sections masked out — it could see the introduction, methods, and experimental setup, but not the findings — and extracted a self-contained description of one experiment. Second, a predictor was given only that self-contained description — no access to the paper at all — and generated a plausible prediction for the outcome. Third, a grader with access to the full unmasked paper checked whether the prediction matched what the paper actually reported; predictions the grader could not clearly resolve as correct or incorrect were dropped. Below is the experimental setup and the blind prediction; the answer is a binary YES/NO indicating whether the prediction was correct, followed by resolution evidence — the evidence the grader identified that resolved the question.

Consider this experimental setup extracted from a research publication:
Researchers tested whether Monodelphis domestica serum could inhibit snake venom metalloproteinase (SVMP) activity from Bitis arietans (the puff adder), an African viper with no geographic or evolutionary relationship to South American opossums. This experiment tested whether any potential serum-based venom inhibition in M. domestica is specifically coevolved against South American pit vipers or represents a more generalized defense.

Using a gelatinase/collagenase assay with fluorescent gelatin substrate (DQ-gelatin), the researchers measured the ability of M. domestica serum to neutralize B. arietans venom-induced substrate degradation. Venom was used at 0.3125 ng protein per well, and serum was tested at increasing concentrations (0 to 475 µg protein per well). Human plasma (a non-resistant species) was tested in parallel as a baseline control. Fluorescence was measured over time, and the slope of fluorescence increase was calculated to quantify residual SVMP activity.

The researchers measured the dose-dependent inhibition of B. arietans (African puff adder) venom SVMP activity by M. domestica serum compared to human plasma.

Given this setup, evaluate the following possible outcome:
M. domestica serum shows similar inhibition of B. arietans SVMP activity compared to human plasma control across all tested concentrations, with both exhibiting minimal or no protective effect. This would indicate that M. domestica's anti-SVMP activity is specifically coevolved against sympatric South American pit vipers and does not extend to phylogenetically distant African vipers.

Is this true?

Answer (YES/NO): NO